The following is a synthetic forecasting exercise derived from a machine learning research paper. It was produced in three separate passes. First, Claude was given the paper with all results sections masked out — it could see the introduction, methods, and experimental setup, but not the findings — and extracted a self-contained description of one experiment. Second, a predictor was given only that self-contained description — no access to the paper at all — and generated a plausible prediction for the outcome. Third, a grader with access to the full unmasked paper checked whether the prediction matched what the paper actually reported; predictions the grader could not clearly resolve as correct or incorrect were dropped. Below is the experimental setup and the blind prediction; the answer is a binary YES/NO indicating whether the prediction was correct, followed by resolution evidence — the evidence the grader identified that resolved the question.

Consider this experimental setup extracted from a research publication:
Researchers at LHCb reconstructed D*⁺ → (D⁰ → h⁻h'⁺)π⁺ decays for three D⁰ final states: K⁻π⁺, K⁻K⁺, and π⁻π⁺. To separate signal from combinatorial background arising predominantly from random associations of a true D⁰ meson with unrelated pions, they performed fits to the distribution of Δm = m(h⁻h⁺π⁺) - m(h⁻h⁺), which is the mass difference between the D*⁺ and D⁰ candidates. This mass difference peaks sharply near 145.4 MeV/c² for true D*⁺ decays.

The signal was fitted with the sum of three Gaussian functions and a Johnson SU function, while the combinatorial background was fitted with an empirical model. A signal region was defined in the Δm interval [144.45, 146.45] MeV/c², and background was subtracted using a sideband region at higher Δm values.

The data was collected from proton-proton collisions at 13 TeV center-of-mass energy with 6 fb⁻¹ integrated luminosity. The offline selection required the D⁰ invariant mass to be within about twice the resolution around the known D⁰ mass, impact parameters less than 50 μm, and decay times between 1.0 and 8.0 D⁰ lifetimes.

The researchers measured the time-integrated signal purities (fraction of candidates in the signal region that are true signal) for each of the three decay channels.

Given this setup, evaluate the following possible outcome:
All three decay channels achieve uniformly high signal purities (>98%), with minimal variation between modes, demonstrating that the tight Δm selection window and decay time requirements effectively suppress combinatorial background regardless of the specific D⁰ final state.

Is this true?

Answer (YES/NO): NO